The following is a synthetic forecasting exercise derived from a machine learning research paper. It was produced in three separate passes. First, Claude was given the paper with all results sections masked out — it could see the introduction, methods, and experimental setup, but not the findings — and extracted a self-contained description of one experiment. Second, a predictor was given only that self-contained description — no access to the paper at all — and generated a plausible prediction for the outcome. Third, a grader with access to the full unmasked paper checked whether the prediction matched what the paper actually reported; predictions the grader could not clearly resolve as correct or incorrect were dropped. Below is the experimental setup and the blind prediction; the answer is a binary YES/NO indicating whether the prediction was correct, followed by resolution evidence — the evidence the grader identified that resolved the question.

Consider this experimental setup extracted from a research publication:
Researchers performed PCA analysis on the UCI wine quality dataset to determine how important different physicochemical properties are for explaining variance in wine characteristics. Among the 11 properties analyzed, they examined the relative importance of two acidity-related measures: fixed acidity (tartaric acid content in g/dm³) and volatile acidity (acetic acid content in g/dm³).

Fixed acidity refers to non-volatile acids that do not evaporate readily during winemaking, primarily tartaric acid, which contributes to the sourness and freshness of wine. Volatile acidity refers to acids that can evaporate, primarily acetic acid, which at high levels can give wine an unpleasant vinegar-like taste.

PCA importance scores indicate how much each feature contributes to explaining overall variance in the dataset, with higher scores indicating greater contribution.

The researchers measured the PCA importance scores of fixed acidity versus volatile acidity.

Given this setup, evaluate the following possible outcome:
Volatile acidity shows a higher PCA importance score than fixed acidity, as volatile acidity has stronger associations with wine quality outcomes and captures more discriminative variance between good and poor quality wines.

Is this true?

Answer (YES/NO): YES